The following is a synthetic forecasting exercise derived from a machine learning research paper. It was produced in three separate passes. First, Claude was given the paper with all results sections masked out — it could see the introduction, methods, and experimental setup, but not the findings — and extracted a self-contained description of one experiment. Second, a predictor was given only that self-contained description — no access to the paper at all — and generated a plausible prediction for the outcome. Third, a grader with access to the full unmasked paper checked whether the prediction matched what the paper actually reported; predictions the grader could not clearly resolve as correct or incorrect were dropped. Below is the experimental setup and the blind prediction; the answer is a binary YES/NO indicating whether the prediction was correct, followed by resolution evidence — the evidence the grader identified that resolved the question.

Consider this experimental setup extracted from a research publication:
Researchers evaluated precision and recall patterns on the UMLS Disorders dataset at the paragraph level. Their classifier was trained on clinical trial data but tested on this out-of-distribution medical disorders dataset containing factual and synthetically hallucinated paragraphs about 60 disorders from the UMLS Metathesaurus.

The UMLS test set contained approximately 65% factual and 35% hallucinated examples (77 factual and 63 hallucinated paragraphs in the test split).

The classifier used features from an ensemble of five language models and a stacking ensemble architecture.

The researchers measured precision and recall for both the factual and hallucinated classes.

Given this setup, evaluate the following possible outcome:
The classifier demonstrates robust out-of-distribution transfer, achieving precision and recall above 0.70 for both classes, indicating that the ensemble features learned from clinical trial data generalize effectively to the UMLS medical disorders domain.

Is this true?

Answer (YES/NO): YES